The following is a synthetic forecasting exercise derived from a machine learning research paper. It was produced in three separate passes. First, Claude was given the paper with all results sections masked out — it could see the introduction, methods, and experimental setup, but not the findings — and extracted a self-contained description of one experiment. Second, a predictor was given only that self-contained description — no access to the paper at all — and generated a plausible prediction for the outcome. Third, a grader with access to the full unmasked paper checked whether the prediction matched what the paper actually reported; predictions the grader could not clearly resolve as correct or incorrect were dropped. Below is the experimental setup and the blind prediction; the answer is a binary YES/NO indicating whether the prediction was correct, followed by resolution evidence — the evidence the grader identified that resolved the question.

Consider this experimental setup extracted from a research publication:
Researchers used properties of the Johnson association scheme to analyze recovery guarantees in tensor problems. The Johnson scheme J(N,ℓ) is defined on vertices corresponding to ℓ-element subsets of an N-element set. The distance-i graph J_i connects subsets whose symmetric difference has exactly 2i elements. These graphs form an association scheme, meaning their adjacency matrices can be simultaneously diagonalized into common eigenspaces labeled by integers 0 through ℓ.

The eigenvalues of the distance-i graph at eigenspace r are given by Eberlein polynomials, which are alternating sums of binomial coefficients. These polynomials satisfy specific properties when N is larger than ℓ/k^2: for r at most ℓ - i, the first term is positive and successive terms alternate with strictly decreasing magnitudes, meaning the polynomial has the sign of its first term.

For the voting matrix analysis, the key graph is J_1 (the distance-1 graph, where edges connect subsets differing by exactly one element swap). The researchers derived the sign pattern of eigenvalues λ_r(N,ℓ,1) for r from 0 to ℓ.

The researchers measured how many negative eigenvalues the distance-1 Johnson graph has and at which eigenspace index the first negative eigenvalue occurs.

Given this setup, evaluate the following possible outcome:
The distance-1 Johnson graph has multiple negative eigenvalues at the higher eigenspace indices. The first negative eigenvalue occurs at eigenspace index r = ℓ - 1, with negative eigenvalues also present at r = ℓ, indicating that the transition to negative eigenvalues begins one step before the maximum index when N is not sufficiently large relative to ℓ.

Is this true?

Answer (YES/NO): NO